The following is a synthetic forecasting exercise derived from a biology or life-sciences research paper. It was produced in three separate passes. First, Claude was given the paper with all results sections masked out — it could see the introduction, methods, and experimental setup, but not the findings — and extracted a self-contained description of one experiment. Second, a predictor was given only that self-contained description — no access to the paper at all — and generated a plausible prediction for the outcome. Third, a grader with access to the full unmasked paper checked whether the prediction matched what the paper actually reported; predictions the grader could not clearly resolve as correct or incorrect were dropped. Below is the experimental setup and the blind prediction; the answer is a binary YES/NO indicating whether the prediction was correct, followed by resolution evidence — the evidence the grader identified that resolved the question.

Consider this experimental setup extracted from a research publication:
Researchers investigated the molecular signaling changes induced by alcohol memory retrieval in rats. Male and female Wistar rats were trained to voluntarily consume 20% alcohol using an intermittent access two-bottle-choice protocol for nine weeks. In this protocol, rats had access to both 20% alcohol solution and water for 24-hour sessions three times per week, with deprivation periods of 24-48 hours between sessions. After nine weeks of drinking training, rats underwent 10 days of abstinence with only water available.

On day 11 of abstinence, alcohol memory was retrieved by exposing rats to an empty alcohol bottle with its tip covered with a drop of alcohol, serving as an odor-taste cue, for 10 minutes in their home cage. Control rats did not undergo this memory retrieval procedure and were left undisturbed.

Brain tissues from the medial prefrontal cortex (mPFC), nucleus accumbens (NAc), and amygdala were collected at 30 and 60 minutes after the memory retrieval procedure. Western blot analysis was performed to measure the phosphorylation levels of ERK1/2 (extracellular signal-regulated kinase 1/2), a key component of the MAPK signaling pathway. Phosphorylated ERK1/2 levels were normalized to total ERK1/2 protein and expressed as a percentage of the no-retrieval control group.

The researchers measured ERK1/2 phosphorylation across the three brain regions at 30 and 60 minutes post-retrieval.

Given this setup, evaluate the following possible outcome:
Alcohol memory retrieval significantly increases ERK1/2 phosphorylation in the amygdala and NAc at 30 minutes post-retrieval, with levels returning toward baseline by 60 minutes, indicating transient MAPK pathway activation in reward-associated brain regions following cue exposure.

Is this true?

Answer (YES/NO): NO